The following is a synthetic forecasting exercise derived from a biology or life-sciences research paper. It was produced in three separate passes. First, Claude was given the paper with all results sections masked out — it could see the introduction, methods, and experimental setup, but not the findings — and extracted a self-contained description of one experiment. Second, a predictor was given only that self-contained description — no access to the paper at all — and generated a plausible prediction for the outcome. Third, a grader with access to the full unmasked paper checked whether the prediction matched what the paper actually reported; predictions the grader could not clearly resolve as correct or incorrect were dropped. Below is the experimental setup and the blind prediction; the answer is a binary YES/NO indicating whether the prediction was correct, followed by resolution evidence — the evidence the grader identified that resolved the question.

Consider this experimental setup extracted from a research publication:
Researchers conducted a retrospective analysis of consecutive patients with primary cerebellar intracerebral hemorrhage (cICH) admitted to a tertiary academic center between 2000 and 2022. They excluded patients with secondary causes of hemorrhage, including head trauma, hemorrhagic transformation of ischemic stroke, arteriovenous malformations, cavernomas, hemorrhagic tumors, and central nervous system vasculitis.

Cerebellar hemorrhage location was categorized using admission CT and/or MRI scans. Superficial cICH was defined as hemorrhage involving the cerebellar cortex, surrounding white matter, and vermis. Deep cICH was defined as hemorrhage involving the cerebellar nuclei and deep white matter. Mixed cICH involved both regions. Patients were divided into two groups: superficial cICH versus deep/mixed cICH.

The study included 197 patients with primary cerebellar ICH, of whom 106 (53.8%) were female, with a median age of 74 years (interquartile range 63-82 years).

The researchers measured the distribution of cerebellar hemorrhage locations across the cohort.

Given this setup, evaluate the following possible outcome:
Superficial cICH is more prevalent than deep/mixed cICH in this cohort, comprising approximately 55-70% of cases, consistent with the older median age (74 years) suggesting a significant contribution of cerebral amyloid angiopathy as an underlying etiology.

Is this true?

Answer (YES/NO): NO